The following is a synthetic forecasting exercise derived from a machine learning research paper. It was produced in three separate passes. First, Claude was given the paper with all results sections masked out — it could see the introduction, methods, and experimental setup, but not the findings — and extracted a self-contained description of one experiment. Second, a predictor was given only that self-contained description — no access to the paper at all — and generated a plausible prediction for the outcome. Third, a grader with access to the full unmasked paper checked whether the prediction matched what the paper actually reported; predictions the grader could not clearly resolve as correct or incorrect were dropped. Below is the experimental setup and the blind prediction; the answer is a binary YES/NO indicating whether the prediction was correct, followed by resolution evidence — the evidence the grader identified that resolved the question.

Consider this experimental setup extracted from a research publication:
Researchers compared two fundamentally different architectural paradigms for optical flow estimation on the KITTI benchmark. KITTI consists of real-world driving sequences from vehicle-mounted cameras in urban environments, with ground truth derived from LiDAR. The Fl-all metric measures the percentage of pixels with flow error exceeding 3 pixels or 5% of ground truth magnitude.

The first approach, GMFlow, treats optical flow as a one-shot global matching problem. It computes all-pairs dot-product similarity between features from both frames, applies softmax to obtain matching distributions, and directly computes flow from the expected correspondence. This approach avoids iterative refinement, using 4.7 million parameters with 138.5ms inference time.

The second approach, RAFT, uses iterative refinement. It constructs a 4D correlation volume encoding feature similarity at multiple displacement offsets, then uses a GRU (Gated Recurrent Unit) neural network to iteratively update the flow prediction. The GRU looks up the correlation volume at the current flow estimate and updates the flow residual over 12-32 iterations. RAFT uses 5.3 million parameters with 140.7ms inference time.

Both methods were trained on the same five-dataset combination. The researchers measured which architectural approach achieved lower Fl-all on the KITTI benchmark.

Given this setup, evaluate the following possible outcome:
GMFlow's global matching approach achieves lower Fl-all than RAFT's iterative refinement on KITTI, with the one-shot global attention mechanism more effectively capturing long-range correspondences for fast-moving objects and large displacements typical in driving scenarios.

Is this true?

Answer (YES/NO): NO